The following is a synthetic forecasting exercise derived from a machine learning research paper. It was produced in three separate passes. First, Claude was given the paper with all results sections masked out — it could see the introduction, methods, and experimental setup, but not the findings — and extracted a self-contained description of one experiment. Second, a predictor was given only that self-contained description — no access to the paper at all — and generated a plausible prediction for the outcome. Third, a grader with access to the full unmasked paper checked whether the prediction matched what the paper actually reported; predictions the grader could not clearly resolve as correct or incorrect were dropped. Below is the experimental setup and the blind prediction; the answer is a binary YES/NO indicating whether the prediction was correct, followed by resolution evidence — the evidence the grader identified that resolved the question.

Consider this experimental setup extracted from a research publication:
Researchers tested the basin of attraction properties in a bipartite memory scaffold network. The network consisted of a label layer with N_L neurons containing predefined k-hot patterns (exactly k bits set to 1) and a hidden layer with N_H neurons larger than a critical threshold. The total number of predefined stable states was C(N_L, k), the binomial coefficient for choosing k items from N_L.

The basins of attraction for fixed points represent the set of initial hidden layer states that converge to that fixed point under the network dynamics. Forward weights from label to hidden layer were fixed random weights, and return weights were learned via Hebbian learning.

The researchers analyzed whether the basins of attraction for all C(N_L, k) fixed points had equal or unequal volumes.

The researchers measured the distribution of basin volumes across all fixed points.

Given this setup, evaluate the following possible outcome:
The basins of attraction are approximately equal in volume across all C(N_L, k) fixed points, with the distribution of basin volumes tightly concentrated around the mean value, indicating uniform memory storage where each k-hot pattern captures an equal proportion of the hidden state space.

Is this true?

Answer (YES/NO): YES